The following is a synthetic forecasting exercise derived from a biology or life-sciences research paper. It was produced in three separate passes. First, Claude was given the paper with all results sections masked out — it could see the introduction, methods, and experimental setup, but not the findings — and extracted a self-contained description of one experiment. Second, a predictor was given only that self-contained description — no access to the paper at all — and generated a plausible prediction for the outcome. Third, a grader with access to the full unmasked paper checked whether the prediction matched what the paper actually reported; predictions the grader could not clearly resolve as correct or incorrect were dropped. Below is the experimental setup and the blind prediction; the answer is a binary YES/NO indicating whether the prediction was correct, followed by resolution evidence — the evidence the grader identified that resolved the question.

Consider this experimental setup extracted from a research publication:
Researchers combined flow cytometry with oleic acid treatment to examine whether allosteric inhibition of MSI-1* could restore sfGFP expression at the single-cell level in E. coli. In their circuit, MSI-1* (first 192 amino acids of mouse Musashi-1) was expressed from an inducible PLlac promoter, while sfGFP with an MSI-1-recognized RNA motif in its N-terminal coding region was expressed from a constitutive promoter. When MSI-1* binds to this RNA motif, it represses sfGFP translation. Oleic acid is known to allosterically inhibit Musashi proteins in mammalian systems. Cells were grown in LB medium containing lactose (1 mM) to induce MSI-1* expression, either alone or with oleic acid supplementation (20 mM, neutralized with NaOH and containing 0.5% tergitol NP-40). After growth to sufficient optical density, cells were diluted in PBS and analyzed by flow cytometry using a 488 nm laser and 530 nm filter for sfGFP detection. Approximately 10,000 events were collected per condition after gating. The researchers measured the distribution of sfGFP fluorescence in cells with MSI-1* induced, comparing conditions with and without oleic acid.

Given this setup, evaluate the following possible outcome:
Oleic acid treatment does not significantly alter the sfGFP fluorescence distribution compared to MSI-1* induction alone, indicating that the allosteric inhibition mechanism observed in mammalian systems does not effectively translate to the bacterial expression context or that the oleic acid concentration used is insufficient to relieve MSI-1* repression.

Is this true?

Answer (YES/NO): NO